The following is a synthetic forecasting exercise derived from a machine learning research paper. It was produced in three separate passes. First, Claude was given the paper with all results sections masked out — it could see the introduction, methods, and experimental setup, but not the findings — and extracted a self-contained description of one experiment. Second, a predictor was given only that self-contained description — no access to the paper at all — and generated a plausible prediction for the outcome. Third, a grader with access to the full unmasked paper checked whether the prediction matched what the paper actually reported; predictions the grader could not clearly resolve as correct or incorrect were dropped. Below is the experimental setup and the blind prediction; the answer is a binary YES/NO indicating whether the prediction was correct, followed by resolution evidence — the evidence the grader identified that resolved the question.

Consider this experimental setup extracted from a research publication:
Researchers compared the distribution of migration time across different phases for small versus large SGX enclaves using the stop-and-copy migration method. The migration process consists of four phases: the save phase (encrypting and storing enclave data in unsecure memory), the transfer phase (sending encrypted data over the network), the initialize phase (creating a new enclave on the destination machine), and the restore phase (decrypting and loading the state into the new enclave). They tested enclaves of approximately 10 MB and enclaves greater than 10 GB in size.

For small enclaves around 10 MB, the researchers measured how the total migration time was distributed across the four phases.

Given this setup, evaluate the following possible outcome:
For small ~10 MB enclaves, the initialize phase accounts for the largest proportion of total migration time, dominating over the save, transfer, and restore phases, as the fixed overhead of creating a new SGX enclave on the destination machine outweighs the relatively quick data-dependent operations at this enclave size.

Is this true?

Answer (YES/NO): NO